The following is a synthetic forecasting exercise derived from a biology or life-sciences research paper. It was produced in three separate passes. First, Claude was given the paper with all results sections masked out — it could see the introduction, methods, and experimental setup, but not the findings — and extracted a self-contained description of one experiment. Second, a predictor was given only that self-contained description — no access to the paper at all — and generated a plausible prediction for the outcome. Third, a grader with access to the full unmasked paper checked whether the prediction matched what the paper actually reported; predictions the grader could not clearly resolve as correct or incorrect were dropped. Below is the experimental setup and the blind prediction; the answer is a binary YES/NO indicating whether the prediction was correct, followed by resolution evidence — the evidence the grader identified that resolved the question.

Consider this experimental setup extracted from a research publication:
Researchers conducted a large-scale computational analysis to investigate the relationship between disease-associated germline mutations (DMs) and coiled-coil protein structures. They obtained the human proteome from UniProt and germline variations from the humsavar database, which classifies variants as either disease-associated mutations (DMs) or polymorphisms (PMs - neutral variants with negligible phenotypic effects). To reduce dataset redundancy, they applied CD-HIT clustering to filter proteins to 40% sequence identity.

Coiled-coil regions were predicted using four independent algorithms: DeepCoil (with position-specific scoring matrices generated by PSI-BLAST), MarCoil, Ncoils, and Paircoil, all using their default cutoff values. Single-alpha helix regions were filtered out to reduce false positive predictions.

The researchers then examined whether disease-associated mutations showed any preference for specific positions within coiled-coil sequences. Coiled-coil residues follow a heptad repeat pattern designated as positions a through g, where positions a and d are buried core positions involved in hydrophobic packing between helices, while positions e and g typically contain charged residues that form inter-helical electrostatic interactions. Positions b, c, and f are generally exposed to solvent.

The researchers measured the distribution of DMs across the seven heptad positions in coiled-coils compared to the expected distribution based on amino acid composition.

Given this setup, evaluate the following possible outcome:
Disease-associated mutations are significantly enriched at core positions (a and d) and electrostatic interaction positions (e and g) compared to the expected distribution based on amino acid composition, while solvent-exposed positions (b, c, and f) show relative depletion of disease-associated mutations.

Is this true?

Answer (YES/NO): NO